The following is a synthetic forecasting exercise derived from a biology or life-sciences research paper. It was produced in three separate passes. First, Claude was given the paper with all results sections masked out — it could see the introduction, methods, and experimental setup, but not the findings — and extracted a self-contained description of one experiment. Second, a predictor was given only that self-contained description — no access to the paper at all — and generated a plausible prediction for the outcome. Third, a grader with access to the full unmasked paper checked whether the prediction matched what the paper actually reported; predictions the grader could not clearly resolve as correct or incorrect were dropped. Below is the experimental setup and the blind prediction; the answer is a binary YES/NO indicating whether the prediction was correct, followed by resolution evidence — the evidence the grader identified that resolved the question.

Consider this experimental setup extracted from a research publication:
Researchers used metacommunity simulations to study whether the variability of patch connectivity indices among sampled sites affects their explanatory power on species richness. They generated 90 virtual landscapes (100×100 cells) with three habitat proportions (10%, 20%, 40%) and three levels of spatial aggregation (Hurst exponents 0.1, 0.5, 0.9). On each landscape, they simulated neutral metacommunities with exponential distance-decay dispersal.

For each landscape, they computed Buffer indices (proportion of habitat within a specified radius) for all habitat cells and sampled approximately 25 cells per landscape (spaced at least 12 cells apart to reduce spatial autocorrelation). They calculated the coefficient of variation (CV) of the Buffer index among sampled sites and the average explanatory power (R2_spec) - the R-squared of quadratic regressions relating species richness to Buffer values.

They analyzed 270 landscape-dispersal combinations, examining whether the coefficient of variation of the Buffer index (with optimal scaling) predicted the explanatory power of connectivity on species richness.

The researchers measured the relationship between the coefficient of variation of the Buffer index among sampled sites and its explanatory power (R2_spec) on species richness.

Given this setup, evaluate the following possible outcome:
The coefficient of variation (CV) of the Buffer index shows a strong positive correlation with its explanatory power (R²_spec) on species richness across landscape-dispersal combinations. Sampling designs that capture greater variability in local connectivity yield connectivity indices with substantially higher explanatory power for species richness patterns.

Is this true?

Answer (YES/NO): YES